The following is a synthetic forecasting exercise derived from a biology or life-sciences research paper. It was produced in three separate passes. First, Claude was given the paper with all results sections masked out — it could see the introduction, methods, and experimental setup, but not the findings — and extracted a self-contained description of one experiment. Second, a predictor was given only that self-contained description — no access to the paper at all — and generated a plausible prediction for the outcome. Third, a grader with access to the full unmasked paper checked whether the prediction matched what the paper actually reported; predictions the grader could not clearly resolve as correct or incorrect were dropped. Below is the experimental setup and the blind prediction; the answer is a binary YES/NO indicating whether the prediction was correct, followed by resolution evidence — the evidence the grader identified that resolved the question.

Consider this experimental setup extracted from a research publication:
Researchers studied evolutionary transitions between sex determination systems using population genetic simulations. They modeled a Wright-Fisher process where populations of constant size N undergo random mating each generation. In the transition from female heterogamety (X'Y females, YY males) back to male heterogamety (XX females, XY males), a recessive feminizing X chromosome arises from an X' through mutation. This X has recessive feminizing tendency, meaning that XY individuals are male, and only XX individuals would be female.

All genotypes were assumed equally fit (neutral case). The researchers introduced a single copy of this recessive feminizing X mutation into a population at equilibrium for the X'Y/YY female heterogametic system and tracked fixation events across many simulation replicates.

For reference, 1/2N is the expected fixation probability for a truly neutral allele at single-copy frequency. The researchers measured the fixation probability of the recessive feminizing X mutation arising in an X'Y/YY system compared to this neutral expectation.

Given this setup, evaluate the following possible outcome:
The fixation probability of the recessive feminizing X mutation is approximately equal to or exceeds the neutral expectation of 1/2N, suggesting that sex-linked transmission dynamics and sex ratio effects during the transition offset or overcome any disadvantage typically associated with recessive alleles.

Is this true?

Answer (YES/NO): NO